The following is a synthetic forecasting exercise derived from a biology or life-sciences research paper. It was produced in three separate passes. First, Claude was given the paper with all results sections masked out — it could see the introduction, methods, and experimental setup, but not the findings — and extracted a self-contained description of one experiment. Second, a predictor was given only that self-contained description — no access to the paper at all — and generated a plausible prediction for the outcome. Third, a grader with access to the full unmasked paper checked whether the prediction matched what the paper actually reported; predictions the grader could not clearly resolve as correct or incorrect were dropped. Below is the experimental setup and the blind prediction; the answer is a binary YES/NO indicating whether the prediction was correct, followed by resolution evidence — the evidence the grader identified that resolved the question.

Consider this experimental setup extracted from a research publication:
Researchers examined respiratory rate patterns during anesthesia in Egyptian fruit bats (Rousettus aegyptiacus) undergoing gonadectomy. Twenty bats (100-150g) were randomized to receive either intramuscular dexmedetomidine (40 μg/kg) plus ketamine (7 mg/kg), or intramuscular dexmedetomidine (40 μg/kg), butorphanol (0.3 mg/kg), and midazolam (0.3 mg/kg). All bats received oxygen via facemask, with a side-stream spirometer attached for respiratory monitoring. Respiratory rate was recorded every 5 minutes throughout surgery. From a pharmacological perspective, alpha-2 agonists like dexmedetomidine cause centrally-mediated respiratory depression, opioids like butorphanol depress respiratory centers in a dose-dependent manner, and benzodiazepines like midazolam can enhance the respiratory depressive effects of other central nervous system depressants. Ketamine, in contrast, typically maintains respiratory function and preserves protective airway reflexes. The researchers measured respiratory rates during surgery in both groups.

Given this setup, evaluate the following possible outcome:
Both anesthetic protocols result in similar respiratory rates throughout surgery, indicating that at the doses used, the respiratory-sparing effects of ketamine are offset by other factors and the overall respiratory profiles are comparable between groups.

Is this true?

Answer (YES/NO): NO